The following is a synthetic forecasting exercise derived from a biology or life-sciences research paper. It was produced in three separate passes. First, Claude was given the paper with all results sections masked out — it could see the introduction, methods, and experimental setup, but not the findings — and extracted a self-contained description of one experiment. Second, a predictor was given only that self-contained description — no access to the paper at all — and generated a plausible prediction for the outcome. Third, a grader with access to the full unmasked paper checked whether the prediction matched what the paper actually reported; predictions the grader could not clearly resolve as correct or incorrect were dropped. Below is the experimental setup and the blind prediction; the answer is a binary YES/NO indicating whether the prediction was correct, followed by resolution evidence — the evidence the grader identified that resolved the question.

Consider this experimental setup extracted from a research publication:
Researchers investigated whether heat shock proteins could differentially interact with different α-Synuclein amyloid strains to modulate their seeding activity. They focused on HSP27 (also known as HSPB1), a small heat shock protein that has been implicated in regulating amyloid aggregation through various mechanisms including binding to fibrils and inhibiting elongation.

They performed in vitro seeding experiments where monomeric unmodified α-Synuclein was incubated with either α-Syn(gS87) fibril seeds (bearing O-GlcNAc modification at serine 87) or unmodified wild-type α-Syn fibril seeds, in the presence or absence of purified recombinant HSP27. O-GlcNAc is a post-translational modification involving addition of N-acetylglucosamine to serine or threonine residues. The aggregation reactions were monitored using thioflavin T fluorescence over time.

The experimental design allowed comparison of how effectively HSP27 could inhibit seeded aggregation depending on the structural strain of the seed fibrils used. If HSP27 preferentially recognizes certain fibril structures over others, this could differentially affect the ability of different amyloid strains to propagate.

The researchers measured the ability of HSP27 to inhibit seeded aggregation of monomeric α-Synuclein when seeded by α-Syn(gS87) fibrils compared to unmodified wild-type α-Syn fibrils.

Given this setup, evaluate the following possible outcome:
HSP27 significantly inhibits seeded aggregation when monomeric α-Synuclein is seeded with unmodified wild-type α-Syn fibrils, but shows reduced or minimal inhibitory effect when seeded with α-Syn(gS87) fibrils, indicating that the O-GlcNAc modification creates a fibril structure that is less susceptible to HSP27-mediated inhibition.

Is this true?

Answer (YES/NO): NO